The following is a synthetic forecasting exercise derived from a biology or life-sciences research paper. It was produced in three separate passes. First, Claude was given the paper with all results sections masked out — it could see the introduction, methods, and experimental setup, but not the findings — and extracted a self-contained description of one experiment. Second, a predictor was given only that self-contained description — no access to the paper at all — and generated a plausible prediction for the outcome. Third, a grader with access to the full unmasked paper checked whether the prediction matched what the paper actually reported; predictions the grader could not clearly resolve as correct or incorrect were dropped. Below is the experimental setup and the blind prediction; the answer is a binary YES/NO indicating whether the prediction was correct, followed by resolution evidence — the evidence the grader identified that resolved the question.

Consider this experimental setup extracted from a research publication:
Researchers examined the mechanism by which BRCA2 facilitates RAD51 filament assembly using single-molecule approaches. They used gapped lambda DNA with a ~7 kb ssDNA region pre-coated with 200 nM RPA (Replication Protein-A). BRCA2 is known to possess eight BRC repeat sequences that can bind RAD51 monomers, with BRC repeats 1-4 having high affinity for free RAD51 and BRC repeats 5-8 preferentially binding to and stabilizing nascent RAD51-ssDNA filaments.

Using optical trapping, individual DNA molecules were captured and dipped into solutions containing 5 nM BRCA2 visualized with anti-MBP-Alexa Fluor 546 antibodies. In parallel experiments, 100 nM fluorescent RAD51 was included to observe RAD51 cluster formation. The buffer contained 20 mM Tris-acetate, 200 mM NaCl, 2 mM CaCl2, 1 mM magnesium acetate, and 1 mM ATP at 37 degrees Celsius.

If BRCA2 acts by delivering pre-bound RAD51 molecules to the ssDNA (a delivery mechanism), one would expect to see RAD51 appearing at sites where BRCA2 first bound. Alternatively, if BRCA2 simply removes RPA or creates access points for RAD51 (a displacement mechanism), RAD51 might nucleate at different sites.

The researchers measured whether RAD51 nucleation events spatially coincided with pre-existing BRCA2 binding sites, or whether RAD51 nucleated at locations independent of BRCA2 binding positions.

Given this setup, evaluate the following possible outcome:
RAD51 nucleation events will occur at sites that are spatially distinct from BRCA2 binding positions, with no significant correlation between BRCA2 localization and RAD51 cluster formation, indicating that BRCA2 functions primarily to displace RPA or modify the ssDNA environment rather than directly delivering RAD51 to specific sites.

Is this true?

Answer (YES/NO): NO